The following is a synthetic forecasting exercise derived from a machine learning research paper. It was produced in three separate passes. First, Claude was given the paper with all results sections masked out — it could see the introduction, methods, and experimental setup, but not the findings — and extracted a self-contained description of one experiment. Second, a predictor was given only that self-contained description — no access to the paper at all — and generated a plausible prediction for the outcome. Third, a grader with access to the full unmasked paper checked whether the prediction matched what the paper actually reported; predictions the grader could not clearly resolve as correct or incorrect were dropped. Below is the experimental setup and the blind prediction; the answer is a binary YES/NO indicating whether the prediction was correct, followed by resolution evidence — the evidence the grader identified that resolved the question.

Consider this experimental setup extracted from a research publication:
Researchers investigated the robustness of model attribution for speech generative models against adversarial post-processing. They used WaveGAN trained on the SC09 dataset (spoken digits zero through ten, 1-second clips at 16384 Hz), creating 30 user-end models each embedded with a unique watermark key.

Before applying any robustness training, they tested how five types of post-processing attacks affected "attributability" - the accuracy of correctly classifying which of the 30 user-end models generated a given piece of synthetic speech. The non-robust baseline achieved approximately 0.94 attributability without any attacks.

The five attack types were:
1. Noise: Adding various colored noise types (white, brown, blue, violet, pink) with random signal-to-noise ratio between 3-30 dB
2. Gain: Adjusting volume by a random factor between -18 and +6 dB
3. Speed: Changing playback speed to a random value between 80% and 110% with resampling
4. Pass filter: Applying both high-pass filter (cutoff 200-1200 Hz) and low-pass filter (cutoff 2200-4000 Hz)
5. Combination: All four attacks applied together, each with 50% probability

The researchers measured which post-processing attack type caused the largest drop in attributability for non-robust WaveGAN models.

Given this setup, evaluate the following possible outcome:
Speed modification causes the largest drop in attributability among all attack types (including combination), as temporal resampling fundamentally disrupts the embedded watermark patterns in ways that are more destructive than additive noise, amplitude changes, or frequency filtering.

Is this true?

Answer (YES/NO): NO